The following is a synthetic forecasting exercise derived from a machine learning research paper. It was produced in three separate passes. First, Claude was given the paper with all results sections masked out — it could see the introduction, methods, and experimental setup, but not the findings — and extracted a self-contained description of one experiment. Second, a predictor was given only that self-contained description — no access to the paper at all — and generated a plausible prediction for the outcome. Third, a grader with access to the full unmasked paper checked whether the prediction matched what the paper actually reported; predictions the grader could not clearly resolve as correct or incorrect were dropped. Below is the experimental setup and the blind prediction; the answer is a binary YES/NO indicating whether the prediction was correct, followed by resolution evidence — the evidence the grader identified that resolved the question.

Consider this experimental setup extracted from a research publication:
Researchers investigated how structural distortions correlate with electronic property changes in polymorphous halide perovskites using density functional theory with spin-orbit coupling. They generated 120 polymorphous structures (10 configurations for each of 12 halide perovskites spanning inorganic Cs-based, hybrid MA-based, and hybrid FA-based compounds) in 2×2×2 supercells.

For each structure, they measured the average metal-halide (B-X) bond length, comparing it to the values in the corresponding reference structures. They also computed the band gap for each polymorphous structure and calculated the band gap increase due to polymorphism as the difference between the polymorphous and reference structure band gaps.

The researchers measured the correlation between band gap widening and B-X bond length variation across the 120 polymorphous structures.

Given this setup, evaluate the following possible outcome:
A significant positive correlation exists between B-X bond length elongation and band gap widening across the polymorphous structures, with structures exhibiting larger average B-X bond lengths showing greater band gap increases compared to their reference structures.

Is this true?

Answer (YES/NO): YES